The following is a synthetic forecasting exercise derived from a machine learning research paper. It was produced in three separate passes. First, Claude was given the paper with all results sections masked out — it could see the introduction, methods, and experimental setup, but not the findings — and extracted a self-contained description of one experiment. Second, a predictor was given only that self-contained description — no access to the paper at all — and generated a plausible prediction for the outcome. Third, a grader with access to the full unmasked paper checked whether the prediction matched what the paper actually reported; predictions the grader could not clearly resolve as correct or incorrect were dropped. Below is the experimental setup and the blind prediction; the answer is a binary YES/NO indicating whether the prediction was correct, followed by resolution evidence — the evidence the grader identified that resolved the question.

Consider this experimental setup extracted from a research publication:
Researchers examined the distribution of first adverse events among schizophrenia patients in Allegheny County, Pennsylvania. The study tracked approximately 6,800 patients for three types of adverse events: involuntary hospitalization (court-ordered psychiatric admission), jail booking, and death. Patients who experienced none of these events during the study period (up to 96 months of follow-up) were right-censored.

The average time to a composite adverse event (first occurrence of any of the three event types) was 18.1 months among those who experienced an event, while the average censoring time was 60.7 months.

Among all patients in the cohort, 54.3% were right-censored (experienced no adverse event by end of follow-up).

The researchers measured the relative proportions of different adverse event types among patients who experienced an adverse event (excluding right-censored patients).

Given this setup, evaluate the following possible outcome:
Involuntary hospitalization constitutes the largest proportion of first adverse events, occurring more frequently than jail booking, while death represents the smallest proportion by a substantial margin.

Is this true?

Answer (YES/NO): YES